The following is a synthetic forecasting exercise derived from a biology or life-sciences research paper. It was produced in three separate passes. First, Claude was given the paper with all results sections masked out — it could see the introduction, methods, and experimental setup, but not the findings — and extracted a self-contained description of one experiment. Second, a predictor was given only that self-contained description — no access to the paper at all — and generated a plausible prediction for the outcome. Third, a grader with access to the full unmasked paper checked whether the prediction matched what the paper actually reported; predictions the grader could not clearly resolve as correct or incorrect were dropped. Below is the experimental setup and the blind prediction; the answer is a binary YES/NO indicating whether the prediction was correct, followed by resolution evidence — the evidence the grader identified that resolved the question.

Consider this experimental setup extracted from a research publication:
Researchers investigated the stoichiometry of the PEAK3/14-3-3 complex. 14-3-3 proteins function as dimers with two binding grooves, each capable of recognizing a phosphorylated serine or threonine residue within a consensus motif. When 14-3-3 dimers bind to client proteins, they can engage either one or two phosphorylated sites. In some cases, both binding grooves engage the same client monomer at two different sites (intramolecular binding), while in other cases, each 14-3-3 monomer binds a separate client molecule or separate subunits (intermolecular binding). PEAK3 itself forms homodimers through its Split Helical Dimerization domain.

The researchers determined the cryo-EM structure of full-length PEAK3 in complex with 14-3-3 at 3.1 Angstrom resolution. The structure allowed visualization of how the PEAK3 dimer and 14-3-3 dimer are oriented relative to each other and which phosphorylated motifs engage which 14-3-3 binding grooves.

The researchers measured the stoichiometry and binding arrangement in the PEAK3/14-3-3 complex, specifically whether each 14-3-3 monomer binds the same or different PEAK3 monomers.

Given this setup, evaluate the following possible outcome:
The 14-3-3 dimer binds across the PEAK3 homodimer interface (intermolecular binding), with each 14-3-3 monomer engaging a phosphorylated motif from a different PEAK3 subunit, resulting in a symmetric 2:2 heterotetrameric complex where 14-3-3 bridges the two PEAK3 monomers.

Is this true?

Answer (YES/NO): NO